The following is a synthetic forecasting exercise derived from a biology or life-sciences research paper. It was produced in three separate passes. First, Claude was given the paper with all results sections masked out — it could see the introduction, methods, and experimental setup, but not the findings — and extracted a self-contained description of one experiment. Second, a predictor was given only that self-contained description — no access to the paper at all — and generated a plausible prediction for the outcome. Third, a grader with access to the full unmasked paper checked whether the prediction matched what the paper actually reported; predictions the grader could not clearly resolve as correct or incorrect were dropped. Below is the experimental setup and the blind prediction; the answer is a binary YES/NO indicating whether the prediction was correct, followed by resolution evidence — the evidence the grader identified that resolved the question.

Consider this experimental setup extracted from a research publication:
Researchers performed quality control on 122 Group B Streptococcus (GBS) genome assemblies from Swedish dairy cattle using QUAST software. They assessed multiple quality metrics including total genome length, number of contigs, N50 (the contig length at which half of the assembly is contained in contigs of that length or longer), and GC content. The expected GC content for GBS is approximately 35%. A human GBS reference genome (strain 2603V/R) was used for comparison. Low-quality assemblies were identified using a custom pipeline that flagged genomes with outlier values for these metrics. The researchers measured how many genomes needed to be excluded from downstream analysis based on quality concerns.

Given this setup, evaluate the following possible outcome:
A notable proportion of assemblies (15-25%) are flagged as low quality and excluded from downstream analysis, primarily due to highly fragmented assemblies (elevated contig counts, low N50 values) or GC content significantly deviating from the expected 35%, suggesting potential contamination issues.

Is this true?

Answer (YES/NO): NO